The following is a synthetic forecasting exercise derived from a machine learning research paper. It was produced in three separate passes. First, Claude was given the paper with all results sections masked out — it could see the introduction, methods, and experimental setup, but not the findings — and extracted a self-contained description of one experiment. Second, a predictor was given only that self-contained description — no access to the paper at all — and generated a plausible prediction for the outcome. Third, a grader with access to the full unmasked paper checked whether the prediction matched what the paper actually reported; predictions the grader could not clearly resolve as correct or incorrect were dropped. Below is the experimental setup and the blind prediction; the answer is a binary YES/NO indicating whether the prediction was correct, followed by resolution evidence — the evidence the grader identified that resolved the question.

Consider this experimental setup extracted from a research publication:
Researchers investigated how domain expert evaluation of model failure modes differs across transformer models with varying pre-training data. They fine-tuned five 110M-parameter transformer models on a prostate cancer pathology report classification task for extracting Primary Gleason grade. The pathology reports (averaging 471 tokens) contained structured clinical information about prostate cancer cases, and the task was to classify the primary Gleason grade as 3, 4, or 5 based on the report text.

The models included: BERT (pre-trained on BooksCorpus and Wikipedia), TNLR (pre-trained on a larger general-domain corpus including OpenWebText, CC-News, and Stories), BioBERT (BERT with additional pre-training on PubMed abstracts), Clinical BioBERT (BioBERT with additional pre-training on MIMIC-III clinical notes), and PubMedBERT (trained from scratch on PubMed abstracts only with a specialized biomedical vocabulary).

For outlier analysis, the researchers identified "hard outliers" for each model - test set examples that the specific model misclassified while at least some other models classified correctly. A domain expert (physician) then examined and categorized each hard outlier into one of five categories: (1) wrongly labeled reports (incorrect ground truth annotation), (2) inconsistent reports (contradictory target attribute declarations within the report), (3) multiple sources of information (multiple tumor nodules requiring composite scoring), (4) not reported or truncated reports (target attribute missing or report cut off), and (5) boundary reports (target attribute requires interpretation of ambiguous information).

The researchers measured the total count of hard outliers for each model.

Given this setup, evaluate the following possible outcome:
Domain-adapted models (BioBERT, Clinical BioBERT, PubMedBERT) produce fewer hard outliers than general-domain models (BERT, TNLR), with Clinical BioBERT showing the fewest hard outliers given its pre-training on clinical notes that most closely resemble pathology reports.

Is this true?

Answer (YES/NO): NO